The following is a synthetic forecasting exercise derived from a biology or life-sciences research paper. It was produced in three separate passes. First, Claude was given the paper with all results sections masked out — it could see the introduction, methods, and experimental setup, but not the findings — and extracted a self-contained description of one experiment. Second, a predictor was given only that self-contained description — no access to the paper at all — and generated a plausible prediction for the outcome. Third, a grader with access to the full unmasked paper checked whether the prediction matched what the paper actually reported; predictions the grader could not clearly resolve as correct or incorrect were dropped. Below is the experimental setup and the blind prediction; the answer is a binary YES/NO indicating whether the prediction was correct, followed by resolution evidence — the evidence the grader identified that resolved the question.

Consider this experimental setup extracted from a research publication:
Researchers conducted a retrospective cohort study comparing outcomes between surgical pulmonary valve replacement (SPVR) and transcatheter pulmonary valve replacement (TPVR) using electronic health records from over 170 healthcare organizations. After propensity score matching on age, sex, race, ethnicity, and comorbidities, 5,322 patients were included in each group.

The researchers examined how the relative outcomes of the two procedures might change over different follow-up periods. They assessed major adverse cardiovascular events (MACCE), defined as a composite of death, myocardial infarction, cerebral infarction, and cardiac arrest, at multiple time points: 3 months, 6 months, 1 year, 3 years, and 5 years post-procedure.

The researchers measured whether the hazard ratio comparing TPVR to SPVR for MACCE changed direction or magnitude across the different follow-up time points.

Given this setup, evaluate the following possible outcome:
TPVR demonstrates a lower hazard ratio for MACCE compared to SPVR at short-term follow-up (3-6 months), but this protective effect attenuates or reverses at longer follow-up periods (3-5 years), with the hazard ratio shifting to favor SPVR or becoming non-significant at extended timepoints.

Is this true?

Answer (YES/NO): NO